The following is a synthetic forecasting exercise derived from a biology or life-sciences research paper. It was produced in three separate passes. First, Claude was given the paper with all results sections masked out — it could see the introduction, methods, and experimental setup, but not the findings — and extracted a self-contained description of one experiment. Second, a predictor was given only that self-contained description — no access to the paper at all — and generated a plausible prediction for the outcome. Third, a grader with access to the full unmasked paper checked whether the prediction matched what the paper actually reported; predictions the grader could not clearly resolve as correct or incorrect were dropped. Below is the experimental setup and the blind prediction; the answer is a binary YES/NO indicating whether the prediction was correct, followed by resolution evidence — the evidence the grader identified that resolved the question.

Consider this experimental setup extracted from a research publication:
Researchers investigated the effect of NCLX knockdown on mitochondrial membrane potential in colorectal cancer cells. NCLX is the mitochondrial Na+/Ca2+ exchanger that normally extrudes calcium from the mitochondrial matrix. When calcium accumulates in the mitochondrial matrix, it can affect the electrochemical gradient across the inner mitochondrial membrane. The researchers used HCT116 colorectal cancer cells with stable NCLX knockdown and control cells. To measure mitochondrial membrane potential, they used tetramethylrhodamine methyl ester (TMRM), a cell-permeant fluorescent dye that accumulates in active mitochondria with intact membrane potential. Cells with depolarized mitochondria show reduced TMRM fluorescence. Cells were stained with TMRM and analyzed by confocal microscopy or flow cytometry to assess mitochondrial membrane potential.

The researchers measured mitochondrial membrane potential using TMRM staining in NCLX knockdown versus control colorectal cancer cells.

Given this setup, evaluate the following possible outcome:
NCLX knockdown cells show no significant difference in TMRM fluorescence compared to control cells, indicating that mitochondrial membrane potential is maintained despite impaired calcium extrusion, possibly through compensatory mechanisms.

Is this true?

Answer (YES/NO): NO